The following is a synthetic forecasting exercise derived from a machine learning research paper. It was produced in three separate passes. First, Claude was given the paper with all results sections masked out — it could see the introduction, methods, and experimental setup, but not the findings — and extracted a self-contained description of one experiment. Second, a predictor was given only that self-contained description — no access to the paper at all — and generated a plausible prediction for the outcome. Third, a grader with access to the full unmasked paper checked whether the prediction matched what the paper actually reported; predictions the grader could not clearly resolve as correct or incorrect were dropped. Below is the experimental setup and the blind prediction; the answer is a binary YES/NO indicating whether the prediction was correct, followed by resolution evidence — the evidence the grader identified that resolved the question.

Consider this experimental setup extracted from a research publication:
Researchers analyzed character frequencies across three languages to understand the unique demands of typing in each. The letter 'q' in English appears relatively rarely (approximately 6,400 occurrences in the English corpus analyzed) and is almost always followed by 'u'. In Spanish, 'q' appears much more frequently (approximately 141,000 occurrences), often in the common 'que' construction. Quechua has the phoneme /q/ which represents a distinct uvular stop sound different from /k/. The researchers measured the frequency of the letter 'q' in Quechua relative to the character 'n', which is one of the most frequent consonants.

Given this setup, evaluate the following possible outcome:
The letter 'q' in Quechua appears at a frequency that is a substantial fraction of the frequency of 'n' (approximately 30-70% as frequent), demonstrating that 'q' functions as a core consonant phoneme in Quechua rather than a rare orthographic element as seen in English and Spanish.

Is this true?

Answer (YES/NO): YES